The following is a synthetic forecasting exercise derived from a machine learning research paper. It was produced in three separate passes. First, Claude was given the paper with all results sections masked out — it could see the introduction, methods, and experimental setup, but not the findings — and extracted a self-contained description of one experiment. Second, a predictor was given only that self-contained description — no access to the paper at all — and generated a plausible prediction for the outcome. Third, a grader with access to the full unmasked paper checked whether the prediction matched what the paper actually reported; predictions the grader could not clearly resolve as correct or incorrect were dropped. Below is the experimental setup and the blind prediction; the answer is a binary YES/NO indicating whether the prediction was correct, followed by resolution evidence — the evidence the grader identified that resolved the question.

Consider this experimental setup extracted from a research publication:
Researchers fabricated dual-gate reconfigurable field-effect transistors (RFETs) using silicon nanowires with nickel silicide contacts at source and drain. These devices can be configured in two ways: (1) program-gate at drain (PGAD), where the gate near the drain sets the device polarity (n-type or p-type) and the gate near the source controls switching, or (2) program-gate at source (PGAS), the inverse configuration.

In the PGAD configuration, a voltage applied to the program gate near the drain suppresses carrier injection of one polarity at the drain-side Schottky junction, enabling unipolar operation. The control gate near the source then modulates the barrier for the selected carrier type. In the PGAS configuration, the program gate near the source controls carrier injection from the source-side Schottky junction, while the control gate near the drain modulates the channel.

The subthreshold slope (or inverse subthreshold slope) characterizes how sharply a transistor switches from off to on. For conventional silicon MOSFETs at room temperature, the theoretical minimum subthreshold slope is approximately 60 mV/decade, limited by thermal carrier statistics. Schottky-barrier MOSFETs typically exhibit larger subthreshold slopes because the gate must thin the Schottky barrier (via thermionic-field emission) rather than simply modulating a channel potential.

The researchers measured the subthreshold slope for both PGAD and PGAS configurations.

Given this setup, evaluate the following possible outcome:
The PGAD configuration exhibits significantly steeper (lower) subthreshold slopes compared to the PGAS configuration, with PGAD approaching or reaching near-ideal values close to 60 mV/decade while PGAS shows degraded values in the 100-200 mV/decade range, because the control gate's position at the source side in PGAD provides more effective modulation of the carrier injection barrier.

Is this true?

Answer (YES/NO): NO